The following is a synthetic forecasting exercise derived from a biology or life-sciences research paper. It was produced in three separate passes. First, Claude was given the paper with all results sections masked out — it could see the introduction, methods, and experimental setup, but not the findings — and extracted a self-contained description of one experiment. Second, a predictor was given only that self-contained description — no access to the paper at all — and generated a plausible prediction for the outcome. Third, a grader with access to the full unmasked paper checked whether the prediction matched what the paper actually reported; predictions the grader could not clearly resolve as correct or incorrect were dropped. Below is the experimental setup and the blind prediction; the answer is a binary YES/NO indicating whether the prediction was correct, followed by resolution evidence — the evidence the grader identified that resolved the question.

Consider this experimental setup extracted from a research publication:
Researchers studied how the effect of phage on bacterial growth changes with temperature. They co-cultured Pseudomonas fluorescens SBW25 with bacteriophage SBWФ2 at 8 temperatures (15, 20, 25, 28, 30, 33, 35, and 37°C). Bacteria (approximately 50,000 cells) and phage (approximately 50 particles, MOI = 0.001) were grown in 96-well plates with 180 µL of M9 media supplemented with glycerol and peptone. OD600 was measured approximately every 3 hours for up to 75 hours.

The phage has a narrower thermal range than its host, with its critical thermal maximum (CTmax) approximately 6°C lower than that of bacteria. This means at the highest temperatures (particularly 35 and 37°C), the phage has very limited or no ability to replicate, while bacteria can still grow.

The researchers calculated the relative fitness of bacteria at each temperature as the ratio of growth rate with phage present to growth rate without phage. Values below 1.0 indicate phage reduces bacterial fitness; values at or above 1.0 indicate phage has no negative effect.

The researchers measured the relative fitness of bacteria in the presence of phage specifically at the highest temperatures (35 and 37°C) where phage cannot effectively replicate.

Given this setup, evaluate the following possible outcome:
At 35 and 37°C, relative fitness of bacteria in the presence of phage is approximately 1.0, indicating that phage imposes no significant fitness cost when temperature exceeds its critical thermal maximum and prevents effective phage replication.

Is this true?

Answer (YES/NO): YES